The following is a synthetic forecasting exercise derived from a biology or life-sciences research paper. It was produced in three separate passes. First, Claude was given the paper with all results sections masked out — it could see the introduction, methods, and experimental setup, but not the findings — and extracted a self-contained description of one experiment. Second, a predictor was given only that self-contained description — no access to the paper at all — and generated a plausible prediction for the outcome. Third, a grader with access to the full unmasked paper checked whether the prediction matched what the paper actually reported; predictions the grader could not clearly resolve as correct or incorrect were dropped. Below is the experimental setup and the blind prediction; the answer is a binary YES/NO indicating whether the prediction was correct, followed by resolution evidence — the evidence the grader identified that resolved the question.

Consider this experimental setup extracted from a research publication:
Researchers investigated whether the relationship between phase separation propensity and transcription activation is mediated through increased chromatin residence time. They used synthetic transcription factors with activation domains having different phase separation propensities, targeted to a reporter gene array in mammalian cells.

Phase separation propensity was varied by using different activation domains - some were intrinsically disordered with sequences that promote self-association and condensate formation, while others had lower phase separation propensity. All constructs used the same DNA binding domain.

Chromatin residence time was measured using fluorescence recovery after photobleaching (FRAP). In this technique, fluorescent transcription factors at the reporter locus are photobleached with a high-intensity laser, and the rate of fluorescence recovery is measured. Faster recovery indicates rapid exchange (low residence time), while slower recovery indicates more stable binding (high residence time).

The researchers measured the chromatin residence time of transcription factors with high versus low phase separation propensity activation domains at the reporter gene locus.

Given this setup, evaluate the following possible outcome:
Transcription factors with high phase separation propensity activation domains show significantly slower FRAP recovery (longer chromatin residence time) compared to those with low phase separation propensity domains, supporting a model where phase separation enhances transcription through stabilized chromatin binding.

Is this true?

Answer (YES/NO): NO